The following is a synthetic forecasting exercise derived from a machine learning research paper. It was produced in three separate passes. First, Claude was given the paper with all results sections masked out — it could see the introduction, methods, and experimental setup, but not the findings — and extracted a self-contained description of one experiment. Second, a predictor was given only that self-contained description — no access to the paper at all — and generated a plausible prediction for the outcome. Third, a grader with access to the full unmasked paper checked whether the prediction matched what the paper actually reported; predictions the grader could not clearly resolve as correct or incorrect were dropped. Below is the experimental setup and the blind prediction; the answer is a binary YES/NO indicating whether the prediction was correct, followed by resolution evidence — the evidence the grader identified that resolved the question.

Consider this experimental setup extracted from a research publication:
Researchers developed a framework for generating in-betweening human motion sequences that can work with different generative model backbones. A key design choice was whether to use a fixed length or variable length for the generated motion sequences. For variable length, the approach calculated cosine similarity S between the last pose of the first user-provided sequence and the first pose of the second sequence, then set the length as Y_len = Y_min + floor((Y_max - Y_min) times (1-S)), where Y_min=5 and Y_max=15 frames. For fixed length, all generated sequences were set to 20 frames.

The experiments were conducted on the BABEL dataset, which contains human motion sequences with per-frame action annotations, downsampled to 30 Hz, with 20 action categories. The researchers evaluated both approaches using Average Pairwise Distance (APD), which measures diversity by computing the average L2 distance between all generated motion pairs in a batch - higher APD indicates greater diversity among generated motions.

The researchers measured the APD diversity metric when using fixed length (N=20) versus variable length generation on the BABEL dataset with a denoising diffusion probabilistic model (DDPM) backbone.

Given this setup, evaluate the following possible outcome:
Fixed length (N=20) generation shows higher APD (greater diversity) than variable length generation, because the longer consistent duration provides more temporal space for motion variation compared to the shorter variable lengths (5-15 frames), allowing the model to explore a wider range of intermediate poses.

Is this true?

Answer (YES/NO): NO